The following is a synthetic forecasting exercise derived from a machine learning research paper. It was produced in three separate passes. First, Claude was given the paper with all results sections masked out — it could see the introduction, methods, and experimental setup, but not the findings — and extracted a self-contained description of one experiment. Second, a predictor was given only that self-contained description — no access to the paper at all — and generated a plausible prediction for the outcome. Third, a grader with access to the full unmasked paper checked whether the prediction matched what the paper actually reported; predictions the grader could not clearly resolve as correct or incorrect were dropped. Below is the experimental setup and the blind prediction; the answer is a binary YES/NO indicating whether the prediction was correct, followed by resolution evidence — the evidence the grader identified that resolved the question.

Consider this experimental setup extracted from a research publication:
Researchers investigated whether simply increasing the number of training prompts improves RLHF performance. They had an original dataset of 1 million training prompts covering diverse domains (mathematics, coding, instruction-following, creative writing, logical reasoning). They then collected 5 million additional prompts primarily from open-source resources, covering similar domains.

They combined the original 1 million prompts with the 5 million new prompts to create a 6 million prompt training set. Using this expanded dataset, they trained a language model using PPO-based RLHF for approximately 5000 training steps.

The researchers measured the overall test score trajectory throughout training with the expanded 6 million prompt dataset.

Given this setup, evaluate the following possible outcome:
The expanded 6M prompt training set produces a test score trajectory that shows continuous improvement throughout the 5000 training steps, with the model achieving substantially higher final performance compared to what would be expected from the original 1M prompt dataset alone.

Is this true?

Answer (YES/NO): NO